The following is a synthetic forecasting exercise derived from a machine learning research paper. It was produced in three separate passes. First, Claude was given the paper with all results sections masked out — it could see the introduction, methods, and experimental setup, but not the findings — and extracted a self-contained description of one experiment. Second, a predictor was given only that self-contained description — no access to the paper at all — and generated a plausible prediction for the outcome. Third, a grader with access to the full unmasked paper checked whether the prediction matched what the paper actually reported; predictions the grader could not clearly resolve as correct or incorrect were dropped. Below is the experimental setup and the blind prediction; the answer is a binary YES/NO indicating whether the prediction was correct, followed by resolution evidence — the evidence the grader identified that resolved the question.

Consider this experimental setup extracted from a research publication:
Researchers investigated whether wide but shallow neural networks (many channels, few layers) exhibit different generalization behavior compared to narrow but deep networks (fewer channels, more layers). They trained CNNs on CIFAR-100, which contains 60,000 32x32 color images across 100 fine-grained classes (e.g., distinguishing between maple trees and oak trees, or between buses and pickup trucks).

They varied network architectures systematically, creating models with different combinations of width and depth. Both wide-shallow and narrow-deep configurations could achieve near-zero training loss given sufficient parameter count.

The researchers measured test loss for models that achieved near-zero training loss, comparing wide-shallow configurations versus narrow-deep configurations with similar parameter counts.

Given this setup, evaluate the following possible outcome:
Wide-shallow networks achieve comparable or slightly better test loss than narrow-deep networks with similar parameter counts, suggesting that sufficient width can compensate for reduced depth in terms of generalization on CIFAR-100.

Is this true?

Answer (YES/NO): NO